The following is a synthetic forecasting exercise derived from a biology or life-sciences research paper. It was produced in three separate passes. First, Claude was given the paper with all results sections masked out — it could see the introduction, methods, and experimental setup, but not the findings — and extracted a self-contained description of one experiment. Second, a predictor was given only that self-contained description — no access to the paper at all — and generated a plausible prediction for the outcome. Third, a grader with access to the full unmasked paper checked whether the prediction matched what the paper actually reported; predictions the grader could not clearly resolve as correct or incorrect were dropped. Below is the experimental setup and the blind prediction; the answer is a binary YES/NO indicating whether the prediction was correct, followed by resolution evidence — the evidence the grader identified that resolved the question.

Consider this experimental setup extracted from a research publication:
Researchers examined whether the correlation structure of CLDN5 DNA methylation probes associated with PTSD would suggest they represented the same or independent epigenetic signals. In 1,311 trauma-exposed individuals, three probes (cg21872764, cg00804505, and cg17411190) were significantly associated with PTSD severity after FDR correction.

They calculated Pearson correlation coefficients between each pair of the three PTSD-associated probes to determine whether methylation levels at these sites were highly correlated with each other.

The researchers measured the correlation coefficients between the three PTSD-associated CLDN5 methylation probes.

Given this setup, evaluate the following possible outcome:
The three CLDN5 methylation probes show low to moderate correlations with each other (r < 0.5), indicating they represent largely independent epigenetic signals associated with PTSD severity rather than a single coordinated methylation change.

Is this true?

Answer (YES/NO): YES